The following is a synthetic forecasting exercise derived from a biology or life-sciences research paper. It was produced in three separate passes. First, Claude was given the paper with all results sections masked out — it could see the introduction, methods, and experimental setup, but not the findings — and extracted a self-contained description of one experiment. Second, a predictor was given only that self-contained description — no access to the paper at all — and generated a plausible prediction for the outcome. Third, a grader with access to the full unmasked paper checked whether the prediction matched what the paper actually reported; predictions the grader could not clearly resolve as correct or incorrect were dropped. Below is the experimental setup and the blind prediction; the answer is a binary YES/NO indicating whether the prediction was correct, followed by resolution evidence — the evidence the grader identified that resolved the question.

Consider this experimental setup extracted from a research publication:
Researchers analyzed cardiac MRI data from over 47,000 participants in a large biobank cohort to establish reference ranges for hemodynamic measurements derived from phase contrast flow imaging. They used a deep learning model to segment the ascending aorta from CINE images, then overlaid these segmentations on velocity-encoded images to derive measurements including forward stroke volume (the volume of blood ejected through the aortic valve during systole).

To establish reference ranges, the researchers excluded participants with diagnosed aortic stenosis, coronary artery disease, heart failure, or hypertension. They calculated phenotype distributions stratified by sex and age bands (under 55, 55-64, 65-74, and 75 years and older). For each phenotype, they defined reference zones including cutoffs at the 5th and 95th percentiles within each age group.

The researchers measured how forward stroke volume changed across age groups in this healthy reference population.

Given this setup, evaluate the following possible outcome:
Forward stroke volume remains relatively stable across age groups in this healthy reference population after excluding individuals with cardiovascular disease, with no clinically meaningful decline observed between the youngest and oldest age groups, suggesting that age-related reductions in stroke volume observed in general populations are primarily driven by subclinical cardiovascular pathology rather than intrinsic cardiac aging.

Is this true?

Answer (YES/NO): NO